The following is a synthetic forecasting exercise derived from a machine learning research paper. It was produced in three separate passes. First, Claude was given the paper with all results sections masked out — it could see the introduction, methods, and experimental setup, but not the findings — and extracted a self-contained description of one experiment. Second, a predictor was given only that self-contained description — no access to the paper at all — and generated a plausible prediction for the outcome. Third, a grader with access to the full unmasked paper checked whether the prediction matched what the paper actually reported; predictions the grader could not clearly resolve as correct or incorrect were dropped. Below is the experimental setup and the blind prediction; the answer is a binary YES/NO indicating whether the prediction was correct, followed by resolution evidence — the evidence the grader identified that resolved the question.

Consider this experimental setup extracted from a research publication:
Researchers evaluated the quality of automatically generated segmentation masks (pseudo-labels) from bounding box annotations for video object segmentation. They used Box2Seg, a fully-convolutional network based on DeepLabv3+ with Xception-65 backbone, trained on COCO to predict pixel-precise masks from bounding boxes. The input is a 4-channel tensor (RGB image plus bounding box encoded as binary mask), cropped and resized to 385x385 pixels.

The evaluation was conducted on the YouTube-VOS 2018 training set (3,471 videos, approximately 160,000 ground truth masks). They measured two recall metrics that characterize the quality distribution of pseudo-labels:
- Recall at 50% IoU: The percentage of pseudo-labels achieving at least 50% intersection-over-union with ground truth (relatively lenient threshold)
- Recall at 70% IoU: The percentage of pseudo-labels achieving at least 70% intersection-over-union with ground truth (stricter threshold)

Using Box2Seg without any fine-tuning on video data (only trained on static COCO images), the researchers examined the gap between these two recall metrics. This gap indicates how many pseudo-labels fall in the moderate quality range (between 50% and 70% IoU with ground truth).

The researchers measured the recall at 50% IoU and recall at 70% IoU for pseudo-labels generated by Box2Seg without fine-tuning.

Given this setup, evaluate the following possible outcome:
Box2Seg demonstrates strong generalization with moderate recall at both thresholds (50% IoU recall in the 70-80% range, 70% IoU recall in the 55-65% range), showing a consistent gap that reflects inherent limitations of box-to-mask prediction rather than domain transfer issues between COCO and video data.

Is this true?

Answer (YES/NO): NO